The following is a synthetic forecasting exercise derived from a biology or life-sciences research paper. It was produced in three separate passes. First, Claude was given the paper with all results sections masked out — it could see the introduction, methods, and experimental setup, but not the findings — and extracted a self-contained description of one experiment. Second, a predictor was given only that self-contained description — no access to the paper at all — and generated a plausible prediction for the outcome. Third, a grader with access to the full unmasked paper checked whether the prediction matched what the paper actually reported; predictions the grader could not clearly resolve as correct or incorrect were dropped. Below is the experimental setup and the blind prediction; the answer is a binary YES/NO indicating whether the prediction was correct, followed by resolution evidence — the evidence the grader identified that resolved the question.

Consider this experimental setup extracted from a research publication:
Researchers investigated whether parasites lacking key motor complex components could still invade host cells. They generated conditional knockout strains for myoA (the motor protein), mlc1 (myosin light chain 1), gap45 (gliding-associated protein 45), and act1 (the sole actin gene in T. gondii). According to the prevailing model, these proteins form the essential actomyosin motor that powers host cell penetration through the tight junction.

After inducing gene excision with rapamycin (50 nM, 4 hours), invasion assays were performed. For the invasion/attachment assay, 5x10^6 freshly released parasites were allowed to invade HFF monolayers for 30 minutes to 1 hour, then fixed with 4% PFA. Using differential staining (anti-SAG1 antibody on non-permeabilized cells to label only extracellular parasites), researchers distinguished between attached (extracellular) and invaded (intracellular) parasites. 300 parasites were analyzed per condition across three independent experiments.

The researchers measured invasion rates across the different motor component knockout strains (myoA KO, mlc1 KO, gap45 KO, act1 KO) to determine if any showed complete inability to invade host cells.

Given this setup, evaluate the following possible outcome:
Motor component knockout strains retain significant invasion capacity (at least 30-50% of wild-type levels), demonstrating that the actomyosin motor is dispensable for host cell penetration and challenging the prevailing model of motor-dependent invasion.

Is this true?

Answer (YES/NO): NO